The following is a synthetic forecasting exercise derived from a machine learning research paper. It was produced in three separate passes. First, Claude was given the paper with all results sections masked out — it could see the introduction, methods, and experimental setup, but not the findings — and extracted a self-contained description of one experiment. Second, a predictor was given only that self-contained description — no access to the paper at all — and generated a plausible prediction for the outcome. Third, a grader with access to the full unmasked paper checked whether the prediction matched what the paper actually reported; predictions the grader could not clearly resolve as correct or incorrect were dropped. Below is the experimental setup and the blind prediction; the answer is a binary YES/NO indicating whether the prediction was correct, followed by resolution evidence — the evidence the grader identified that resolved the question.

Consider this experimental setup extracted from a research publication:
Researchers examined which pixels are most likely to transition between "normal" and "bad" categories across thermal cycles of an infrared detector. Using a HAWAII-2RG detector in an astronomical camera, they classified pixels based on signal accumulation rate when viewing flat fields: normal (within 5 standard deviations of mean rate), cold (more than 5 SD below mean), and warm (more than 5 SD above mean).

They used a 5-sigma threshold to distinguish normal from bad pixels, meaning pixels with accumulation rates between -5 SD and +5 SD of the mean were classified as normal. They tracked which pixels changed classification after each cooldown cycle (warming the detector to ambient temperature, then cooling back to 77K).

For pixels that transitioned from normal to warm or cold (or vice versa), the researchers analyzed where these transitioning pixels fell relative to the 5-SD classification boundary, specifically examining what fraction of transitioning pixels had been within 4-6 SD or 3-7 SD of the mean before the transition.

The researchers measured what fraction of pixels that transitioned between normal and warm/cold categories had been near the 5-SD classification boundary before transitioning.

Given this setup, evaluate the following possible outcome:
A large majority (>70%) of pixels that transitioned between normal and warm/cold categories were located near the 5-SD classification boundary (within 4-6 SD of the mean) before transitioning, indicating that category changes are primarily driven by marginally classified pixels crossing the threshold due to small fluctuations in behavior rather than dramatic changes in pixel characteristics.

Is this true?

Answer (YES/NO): NO